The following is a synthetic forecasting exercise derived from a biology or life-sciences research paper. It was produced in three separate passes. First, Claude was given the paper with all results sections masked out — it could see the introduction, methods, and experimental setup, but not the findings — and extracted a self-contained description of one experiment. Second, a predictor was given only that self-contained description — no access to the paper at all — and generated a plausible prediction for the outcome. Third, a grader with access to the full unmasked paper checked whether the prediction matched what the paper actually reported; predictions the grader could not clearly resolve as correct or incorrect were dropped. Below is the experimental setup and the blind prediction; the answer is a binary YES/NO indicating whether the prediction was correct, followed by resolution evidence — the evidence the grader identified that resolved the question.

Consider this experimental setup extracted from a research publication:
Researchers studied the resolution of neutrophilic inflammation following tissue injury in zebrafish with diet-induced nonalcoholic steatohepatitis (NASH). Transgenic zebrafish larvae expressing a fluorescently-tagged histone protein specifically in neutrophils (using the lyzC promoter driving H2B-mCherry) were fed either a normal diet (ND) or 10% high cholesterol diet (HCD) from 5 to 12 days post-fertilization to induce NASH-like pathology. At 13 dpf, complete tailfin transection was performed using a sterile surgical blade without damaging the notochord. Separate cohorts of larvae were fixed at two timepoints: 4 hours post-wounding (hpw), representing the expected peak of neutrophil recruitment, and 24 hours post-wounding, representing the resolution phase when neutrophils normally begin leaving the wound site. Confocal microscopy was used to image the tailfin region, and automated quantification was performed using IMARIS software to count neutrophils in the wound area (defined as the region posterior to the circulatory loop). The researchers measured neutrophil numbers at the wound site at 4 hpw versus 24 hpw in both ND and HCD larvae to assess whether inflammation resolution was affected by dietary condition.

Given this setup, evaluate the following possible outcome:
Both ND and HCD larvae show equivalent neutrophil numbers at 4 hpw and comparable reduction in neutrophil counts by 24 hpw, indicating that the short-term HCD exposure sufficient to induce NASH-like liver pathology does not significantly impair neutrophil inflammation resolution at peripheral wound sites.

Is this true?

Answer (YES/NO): NO